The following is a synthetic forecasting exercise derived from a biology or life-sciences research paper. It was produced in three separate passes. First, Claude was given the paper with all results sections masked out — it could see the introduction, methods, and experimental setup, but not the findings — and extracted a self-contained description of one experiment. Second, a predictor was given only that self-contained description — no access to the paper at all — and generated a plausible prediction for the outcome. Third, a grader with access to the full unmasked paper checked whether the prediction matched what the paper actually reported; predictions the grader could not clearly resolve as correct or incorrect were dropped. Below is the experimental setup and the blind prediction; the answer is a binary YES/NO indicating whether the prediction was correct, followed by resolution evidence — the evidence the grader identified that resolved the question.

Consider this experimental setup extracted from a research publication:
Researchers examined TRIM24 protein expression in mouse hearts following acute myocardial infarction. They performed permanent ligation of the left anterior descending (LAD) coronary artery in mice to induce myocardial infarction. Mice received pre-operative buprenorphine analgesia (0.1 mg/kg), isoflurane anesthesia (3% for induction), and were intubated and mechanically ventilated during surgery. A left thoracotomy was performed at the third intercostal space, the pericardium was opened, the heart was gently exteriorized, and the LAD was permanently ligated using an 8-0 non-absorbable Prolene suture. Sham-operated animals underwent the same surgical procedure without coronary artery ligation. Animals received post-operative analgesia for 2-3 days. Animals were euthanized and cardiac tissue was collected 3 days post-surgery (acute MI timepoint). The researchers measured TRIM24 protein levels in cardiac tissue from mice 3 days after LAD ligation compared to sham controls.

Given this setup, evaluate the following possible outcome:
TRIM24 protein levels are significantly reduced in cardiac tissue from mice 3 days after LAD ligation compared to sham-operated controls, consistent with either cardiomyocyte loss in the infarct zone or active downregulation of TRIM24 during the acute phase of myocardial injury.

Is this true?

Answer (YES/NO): NO